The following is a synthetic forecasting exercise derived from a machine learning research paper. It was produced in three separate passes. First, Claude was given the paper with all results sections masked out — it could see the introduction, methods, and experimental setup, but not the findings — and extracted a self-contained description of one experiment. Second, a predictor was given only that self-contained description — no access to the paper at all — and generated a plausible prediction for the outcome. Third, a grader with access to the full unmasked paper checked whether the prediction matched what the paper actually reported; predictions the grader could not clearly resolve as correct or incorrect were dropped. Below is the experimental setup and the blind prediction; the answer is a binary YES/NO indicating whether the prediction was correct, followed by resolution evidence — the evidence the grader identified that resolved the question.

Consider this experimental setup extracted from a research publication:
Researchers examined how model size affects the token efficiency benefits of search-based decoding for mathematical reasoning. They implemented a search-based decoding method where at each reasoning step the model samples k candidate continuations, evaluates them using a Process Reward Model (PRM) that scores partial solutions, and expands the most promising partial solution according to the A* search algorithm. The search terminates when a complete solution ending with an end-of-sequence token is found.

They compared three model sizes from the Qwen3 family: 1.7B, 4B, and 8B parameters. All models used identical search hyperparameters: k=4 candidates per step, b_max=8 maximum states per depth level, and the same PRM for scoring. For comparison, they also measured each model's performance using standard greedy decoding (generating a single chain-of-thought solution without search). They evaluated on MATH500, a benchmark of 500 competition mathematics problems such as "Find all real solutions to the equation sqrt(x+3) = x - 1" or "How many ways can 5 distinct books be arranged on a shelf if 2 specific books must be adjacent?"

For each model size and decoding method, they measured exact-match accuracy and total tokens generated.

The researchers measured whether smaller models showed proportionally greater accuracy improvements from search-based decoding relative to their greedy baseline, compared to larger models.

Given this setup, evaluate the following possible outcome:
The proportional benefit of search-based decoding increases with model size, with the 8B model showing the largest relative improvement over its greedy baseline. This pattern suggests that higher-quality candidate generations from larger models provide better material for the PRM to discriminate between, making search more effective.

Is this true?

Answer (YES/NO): NO